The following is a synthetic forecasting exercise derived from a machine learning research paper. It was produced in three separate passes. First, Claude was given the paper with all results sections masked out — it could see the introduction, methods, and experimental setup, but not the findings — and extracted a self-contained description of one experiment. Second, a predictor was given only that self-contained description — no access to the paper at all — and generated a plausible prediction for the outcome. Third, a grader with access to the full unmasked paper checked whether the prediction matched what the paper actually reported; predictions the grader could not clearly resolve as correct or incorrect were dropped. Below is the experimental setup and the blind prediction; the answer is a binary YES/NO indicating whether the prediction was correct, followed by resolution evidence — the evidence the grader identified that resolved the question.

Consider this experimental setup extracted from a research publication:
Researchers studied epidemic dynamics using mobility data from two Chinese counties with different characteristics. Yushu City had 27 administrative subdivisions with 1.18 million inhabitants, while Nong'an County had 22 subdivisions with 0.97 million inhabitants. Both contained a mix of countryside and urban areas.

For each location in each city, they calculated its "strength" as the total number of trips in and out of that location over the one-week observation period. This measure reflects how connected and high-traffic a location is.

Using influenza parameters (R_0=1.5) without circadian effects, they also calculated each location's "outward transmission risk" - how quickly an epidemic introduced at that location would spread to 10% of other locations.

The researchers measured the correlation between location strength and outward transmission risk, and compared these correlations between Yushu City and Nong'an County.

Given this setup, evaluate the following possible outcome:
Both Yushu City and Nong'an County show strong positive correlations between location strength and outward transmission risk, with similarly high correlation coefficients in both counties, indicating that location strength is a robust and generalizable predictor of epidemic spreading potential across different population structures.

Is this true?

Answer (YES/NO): NO